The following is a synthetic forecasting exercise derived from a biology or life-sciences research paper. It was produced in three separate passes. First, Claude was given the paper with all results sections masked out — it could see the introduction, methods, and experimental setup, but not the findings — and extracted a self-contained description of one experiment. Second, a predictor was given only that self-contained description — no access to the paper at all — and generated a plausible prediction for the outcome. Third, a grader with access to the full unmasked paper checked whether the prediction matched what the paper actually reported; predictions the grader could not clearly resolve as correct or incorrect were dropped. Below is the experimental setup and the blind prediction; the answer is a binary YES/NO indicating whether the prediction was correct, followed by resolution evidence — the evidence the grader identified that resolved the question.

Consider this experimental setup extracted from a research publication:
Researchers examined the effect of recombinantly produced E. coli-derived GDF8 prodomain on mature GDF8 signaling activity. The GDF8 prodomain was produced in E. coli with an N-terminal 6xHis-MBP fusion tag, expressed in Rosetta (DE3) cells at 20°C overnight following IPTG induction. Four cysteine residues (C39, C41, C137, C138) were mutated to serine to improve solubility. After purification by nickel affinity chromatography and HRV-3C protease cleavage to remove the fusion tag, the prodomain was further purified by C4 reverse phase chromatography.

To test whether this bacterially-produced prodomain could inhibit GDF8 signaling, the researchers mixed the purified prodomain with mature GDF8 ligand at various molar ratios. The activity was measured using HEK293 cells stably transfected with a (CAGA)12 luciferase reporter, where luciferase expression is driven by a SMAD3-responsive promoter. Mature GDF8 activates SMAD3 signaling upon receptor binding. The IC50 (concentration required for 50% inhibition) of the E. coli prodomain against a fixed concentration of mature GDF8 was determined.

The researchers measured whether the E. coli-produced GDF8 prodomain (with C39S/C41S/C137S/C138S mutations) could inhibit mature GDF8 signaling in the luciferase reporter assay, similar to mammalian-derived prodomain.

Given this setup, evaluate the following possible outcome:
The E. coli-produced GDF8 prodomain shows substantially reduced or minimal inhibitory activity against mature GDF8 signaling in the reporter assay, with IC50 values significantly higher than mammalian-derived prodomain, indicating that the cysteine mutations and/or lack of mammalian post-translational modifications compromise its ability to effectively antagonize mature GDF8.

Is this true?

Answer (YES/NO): NO